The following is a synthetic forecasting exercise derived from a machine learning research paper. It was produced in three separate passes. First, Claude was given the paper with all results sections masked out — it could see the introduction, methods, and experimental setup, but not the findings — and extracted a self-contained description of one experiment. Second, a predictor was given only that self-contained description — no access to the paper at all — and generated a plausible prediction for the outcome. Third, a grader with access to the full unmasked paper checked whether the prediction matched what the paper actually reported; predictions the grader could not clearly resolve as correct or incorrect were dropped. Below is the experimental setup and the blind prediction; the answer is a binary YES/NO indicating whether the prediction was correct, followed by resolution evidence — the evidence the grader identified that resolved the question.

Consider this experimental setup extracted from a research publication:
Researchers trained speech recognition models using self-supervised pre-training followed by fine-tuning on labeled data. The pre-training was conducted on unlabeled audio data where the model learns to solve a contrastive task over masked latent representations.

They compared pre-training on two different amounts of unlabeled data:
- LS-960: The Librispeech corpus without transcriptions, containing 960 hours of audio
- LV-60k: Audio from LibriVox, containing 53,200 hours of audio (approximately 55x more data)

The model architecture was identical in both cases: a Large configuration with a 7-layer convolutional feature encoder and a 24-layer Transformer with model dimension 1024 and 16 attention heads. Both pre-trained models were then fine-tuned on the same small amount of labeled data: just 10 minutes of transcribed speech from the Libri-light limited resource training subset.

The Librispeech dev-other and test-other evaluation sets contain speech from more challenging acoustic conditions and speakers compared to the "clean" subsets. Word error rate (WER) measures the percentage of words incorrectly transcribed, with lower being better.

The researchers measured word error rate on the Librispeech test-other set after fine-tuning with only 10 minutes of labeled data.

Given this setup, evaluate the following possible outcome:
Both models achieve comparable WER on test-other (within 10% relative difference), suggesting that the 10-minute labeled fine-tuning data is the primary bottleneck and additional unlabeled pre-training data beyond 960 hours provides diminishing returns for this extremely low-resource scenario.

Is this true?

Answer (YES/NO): NO